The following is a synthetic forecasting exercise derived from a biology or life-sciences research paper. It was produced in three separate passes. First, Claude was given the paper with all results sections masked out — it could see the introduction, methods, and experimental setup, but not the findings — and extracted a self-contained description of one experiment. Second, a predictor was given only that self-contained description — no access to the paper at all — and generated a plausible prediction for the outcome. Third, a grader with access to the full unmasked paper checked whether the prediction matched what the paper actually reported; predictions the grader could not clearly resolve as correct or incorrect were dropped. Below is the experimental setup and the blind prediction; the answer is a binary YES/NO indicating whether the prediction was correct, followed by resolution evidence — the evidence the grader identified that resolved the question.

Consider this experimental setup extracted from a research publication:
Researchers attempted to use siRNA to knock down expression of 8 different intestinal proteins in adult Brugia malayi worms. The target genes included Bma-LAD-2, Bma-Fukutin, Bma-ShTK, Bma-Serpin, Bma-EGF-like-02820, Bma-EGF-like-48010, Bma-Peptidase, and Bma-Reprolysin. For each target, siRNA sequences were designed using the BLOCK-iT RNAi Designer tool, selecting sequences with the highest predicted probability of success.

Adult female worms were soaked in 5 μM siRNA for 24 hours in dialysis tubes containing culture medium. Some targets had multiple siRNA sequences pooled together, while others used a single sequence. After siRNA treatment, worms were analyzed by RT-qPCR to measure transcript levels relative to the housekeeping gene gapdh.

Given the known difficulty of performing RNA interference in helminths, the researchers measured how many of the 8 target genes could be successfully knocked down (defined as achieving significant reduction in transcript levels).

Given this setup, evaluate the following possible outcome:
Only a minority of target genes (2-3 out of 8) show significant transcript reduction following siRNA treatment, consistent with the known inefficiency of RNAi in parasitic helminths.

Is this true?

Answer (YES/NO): NO